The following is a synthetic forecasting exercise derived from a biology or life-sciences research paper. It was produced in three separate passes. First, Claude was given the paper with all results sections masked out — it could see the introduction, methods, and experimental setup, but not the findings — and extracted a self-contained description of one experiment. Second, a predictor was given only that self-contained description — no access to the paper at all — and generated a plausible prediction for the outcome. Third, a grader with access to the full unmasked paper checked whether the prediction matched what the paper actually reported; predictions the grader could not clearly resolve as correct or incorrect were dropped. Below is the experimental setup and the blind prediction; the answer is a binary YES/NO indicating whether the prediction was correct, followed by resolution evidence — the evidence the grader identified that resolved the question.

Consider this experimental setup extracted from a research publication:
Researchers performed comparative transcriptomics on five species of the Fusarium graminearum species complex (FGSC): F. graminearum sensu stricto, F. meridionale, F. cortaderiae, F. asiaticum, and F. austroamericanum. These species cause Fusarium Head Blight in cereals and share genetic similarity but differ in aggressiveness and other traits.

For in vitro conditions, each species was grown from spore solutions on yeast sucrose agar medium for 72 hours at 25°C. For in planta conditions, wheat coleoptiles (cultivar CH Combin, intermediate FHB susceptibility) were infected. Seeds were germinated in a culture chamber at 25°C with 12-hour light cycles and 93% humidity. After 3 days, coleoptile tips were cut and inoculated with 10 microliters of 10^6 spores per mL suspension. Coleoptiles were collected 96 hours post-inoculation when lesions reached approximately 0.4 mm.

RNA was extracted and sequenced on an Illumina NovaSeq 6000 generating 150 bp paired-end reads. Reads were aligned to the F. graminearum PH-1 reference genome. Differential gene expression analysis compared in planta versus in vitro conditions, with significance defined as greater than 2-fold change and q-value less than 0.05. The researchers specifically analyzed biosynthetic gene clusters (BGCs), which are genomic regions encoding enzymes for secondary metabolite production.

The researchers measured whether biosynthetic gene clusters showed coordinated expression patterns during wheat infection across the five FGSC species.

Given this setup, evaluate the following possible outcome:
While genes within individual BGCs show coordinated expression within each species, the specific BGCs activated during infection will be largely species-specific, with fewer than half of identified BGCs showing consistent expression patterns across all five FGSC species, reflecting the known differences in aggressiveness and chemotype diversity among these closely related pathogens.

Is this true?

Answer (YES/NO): YES